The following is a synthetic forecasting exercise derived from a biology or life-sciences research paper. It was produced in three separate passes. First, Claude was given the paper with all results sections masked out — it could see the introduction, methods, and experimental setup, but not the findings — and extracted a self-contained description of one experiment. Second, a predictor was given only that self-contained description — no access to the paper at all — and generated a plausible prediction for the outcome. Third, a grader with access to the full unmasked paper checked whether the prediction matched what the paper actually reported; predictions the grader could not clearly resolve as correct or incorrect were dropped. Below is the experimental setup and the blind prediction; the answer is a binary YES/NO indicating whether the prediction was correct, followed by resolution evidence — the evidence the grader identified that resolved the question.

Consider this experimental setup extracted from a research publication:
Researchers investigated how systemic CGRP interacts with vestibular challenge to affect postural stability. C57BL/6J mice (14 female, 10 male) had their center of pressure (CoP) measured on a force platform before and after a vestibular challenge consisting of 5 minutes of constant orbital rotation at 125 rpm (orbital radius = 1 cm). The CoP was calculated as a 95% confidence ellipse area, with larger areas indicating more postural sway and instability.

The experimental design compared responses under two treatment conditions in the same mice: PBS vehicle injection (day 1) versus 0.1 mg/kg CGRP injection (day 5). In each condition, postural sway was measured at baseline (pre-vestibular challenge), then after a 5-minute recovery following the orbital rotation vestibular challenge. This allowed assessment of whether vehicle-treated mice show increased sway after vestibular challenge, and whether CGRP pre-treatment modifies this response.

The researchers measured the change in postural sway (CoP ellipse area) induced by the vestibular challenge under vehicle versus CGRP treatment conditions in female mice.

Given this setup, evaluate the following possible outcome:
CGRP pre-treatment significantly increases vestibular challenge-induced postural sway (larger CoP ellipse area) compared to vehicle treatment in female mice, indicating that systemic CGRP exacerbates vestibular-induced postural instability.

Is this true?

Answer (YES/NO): NO